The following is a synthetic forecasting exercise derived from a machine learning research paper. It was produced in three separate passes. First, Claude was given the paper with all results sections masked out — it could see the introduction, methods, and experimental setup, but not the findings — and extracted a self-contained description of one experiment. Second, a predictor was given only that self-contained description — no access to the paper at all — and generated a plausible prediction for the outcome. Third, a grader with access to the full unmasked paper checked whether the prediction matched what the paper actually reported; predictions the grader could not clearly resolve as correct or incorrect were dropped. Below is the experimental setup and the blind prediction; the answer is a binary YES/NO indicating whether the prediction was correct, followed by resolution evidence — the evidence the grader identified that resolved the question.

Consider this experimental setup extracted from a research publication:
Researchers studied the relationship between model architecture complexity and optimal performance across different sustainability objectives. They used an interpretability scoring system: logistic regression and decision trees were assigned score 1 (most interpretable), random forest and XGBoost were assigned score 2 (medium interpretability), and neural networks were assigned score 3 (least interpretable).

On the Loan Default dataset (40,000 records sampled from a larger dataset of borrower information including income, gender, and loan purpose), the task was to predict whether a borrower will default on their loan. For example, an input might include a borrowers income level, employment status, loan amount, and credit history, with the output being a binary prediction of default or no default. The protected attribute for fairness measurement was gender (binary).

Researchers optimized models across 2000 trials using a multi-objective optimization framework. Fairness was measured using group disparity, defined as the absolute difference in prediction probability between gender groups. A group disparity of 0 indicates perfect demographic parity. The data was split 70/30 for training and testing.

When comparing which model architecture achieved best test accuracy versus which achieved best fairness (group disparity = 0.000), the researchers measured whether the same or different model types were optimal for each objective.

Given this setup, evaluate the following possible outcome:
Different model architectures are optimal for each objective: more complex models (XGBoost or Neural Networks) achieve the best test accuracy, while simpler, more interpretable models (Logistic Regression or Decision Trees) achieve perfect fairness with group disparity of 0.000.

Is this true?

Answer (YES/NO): YES